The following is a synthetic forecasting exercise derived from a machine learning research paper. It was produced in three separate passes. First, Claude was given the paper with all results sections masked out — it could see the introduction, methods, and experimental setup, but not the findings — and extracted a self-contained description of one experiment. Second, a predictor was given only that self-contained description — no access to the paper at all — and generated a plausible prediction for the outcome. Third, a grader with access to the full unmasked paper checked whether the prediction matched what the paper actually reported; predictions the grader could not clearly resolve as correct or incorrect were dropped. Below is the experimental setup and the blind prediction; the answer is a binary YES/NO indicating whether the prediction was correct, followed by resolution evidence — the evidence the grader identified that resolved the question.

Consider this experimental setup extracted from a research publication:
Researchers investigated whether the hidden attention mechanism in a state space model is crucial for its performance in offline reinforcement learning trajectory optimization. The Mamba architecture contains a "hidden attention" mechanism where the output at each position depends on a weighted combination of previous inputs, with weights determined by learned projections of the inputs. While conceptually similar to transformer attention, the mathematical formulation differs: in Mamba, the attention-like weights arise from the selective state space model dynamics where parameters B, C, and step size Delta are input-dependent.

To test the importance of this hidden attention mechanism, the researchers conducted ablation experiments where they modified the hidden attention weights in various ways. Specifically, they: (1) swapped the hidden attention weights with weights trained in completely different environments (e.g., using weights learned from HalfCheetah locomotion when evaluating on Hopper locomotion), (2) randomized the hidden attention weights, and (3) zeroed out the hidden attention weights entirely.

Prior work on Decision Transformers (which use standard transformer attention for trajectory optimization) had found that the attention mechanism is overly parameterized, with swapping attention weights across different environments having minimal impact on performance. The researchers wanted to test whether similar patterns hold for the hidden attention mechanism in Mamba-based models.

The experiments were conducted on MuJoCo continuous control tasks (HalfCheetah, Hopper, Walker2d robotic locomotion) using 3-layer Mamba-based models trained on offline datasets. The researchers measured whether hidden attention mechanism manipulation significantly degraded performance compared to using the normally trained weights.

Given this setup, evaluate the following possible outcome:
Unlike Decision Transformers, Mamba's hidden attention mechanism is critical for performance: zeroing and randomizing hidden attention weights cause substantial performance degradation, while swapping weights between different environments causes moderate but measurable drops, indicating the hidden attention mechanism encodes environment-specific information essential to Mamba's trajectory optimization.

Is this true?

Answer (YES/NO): NO